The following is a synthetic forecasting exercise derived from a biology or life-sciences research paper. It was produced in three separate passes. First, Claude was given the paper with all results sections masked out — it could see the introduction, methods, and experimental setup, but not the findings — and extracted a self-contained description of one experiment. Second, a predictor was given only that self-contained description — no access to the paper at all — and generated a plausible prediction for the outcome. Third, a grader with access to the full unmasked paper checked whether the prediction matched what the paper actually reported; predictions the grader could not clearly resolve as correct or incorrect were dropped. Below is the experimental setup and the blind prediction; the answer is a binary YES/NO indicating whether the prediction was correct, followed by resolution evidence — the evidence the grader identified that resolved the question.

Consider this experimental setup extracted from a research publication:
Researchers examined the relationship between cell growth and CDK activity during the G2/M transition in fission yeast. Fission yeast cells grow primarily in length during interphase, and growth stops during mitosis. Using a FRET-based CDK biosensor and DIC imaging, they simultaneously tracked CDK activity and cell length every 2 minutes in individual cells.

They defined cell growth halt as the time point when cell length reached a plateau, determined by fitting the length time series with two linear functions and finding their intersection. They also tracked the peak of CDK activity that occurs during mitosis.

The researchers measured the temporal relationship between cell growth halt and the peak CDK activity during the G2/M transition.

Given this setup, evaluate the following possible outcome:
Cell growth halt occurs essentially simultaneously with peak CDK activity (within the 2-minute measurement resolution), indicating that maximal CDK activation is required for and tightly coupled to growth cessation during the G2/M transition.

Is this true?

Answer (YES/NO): NO